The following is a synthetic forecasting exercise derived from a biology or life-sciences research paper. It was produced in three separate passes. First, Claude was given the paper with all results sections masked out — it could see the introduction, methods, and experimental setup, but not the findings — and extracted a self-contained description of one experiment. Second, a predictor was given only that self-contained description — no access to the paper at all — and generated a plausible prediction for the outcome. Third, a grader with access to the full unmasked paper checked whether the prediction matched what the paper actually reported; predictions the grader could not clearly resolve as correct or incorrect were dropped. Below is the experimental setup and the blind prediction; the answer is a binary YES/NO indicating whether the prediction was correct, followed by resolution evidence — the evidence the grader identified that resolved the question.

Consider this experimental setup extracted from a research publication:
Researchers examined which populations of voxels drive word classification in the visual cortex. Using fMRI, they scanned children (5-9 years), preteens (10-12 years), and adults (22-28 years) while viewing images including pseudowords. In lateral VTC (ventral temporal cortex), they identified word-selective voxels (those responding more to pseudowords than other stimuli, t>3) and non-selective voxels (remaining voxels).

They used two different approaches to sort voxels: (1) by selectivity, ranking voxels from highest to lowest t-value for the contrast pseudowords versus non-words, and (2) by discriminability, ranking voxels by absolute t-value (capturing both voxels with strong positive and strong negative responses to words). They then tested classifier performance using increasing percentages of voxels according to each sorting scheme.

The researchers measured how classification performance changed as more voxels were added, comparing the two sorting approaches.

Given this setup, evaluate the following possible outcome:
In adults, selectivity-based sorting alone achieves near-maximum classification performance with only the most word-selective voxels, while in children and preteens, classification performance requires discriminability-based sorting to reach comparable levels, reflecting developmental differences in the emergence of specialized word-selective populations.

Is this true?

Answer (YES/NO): NO